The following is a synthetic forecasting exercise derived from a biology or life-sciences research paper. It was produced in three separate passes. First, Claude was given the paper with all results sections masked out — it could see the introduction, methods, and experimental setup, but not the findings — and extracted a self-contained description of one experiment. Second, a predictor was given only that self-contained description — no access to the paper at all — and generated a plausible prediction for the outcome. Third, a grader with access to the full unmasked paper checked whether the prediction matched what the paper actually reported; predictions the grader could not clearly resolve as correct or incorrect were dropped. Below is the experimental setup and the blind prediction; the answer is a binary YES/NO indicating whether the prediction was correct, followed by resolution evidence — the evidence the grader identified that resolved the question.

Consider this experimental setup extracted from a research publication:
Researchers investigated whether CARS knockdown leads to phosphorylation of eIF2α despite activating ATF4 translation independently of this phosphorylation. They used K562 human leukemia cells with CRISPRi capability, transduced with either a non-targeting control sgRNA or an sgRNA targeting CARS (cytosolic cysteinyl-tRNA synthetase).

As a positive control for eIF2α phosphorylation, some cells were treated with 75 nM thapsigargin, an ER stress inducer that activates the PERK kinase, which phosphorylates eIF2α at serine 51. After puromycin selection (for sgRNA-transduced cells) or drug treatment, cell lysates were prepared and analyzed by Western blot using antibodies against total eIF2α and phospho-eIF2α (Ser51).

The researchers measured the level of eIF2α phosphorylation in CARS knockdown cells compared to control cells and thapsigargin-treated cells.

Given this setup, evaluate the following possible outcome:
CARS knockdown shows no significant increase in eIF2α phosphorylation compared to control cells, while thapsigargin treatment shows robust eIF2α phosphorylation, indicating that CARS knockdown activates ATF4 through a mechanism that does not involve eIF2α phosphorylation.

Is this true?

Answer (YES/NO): YES